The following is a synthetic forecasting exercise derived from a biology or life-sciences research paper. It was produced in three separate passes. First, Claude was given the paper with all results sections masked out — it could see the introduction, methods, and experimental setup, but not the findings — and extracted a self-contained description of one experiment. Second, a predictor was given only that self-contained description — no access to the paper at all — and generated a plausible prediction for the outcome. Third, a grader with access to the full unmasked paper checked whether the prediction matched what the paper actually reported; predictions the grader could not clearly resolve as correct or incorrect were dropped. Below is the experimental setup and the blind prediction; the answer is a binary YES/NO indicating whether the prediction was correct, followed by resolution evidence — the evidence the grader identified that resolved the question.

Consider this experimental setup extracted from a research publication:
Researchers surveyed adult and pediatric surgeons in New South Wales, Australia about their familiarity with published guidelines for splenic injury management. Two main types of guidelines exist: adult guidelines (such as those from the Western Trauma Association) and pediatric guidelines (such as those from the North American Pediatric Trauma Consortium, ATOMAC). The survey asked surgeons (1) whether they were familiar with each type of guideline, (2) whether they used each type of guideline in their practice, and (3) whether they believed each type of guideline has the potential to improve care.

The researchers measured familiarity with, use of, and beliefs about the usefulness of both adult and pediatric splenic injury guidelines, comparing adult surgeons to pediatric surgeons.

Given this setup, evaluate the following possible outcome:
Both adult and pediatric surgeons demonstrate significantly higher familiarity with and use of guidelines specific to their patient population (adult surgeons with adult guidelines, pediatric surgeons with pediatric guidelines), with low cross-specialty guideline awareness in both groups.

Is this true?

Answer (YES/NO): NO